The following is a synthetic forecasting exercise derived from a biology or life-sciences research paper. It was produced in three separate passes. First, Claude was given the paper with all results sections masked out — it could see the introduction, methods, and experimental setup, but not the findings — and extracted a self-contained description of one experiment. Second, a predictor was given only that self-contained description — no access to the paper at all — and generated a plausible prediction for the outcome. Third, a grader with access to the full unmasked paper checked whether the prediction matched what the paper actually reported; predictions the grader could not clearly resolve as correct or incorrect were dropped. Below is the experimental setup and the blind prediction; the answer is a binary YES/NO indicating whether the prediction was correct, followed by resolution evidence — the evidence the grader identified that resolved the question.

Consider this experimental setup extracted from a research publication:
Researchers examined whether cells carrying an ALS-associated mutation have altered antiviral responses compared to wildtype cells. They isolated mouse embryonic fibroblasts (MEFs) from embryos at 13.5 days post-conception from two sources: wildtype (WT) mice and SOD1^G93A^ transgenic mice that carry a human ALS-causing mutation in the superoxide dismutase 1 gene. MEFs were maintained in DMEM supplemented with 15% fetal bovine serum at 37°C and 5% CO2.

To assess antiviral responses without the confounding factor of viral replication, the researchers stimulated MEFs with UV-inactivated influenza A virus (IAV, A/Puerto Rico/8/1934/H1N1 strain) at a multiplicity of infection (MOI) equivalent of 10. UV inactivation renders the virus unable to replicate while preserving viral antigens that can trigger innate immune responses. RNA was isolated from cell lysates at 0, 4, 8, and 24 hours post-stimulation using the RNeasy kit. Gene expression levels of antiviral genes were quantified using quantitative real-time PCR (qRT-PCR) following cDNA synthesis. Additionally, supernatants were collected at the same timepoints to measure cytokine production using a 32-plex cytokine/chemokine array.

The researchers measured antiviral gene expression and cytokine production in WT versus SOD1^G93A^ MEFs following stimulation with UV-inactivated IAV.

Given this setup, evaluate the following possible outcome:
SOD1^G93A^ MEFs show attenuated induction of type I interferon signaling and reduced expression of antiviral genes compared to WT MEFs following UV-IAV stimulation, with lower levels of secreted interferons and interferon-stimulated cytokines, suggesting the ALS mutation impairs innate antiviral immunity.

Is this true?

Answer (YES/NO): NO